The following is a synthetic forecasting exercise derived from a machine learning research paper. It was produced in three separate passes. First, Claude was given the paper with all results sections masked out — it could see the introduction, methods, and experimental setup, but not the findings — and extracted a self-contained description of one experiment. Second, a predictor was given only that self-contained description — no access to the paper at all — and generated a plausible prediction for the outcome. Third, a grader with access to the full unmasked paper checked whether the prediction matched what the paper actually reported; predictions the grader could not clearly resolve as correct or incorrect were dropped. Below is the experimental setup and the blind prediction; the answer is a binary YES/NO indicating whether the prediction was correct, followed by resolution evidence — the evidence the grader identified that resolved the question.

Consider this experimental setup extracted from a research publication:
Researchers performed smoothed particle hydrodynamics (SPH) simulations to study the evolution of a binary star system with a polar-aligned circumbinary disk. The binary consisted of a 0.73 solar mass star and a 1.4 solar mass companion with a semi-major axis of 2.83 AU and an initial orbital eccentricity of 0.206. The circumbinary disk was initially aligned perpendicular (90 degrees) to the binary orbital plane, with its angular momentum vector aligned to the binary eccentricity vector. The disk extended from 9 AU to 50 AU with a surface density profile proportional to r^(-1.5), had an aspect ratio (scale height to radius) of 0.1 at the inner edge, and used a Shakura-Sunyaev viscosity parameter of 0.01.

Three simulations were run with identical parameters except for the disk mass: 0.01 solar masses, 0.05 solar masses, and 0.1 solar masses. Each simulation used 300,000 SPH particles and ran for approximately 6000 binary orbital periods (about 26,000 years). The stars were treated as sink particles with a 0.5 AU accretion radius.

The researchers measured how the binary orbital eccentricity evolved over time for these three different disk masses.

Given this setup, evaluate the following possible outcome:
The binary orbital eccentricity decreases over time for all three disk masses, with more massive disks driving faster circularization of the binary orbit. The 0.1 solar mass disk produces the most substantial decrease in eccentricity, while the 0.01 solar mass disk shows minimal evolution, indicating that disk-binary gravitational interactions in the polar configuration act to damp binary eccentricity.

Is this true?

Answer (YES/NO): NO